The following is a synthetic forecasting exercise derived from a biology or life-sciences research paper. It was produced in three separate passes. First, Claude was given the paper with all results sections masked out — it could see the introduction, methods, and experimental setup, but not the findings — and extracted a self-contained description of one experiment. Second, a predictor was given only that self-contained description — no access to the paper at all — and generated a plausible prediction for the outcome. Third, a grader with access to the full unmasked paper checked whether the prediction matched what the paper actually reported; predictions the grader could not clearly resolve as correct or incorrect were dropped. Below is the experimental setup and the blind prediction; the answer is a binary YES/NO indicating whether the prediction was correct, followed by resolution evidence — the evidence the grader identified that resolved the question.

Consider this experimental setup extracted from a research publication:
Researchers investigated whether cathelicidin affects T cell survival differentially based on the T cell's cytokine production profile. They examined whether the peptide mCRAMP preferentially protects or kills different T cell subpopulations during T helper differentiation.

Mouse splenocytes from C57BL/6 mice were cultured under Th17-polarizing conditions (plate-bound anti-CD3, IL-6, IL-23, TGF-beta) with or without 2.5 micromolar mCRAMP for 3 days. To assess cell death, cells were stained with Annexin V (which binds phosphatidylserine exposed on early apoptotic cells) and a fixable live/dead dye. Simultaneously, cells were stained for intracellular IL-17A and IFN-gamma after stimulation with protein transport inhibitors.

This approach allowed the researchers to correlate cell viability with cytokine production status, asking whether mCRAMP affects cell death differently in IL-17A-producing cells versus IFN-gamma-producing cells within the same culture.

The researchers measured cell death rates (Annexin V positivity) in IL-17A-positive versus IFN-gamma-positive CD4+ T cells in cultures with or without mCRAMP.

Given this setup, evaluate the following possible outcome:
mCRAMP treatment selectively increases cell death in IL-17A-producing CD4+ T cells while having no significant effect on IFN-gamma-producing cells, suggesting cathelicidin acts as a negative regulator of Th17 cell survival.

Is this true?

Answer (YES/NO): NO